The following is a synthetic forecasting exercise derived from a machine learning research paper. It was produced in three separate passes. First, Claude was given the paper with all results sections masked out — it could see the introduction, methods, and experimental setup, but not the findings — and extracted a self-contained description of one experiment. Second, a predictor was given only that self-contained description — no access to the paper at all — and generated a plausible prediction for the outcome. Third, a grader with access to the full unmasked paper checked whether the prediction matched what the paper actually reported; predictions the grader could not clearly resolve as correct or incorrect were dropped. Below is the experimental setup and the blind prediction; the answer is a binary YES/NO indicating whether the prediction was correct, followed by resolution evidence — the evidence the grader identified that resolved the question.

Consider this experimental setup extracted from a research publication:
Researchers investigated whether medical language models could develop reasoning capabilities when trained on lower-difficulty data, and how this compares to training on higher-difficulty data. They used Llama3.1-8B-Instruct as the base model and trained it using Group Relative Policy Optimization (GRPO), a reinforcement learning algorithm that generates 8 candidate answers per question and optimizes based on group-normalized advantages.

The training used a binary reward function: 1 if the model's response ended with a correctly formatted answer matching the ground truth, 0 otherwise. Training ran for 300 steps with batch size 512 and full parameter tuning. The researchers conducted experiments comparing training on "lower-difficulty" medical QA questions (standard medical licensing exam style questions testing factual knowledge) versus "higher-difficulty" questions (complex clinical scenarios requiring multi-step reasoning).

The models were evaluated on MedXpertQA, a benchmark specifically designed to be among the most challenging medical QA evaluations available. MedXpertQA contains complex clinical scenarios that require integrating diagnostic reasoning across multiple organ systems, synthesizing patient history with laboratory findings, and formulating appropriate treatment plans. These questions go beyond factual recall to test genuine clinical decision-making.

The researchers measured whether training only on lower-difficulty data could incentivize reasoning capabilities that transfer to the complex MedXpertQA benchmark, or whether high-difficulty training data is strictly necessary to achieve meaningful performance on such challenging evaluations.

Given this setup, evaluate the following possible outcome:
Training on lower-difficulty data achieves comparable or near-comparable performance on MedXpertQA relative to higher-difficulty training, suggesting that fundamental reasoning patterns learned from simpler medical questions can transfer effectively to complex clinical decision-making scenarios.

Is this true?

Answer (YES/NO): NO